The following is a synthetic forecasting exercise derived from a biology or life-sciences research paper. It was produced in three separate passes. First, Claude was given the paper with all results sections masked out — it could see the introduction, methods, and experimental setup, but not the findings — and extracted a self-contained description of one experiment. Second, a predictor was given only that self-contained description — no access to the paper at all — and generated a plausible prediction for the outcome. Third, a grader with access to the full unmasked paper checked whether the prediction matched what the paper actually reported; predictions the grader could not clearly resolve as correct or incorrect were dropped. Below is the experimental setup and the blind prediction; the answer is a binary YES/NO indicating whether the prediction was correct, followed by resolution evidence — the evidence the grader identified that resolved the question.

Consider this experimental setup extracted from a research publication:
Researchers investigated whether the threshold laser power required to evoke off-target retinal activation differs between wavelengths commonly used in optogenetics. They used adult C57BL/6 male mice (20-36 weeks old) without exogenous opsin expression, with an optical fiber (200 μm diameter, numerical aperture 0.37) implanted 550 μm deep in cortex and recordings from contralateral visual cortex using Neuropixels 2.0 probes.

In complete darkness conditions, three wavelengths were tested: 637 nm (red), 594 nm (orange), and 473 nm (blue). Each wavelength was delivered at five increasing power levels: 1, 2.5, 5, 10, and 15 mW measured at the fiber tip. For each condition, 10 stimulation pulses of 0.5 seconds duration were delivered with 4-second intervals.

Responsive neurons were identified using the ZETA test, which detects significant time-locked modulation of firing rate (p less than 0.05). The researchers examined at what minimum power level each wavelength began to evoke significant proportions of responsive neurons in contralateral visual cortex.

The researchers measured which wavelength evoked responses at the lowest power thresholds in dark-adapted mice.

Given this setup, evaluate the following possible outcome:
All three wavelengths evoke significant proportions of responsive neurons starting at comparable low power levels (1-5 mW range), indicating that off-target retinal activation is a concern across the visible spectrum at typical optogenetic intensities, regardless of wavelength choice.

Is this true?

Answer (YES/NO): NO